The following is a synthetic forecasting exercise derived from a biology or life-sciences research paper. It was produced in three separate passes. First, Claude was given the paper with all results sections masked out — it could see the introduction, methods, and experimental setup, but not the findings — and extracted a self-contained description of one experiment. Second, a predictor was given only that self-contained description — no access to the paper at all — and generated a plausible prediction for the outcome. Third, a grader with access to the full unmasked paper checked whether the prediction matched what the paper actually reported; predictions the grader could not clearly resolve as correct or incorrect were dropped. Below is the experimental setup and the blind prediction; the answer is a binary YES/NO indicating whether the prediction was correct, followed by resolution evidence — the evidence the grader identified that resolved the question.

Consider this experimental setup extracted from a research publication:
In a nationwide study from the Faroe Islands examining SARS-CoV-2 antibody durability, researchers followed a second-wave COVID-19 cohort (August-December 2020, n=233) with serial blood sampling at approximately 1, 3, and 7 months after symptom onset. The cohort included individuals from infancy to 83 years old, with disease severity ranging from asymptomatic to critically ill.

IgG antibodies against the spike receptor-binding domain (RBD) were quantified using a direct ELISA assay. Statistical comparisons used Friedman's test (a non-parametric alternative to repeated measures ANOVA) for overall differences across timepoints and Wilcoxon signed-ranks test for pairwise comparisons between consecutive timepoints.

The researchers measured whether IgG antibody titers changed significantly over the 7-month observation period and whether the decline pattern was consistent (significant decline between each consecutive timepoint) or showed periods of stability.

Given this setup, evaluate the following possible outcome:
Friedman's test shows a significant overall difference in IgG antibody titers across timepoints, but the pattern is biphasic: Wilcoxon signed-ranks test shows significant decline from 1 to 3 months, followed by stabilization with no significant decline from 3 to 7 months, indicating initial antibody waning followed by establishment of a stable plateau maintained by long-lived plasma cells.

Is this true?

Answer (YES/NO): NO